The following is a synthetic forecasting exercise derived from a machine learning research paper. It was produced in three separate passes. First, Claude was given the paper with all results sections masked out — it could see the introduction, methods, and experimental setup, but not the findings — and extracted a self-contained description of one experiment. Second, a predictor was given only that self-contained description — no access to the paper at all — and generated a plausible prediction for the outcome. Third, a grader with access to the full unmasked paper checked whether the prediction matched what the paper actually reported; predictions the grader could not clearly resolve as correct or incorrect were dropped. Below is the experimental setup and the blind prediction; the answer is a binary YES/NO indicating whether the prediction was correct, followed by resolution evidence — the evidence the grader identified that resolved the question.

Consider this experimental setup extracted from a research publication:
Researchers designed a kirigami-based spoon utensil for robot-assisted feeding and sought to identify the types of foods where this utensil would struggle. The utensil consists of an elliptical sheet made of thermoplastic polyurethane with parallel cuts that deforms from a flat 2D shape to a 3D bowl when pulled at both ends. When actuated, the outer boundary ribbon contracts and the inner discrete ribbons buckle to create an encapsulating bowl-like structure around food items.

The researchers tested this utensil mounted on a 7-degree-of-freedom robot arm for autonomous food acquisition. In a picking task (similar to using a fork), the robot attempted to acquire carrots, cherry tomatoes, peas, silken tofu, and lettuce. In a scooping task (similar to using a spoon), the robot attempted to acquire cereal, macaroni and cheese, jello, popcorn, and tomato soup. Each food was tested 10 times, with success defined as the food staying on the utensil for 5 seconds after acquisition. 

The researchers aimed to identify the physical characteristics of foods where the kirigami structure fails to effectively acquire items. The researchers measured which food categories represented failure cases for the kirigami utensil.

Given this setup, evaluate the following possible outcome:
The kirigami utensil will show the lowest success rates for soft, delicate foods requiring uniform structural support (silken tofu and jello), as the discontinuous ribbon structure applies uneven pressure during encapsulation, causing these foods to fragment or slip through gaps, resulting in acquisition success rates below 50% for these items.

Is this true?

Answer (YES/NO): NO